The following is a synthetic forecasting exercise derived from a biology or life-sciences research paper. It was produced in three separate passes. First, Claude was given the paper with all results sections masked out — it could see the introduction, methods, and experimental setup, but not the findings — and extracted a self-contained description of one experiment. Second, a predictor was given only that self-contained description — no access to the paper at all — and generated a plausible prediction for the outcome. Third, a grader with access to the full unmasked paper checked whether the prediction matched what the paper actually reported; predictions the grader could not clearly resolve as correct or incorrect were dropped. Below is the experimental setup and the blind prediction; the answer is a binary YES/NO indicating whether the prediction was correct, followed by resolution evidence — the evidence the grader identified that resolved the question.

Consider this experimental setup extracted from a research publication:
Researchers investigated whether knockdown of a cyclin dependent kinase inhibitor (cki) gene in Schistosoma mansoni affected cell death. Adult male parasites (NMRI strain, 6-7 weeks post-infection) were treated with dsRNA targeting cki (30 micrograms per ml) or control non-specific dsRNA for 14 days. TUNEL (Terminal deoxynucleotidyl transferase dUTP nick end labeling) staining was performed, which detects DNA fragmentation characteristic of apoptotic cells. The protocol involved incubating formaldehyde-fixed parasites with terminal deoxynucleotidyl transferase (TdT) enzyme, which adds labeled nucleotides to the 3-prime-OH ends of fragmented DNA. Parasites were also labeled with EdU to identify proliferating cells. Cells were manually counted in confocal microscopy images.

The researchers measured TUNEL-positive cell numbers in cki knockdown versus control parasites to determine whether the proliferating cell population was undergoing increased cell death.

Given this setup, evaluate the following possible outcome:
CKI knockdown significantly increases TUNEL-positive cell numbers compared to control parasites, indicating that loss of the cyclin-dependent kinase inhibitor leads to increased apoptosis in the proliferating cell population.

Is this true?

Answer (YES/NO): YES